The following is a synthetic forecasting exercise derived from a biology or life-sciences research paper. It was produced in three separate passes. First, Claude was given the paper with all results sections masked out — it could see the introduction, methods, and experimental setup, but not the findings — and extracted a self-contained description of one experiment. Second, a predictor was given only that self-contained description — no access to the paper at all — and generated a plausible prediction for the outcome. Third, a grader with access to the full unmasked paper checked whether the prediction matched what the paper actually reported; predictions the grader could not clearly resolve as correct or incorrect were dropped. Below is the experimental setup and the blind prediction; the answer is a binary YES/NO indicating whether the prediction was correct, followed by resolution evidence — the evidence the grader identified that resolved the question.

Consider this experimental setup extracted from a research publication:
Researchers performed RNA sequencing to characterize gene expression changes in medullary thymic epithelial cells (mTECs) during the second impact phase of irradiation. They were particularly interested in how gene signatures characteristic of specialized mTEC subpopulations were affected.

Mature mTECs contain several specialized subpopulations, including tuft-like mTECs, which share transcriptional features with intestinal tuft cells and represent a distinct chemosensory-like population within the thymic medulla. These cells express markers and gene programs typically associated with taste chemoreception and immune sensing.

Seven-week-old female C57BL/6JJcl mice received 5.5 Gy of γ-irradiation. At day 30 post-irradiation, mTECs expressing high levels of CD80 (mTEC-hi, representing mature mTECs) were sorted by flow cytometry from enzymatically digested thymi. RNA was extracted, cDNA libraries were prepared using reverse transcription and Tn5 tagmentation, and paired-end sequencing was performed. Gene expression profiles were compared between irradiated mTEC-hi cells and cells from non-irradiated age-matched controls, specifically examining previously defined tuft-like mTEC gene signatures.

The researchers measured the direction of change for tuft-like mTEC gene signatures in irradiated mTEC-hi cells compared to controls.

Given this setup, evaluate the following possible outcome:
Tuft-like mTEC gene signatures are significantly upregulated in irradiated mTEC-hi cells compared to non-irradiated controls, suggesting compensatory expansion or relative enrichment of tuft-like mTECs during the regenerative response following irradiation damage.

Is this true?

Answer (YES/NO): YES